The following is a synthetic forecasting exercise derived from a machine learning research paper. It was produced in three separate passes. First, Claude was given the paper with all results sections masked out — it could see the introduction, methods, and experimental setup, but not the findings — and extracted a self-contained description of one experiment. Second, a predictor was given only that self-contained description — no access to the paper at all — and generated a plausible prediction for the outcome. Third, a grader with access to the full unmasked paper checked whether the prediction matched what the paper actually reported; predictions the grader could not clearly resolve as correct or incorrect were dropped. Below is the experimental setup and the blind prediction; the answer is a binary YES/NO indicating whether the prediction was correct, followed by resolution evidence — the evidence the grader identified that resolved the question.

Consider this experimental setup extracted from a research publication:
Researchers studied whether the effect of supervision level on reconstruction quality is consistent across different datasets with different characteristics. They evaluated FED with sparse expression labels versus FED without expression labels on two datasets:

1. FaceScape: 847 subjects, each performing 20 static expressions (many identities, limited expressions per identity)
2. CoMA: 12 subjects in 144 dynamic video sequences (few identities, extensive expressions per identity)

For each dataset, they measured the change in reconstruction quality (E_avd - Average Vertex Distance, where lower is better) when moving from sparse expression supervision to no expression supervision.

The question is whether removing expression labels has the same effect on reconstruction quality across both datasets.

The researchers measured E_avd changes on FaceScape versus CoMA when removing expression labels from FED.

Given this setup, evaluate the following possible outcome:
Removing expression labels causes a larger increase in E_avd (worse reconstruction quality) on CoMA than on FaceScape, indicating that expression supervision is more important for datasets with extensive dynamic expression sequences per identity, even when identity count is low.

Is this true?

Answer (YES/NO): YES